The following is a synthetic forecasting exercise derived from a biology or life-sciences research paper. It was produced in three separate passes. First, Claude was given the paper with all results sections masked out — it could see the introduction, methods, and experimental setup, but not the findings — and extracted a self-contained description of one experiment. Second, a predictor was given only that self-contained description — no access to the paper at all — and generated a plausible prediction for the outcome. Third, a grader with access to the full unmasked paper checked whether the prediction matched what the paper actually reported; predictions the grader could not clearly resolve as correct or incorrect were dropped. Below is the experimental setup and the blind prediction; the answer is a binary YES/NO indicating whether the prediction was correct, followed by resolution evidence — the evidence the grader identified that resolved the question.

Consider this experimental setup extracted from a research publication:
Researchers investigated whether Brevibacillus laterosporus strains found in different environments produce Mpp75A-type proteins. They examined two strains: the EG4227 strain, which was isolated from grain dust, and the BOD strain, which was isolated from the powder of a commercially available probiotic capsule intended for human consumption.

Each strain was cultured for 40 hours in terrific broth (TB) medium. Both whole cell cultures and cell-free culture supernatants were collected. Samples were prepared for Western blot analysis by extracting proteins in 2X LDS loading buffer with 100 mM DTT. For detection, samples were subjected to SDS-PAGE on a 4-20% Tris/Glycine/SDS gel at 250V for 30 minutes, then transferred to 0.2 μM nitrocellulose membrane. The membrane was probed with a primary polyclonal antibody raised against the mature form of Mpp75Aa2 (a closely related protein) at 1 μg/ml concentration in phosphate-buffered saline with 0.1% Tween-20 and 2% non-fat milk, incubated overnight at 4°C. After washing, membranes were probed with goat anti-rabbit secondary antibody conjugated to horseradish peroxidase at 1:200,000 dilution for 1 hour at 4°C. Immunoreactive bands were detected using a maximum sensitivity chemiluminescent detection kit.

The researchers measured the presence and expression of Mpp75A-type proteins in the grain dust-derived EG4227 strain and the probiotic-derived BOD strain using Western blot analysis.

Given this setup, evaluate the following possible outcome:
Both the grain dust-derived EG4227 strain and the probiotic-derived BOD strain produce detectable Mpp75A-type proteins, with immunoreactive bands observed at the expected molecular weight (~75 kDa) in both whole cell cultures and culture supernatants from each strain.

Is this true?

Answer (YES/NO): NO